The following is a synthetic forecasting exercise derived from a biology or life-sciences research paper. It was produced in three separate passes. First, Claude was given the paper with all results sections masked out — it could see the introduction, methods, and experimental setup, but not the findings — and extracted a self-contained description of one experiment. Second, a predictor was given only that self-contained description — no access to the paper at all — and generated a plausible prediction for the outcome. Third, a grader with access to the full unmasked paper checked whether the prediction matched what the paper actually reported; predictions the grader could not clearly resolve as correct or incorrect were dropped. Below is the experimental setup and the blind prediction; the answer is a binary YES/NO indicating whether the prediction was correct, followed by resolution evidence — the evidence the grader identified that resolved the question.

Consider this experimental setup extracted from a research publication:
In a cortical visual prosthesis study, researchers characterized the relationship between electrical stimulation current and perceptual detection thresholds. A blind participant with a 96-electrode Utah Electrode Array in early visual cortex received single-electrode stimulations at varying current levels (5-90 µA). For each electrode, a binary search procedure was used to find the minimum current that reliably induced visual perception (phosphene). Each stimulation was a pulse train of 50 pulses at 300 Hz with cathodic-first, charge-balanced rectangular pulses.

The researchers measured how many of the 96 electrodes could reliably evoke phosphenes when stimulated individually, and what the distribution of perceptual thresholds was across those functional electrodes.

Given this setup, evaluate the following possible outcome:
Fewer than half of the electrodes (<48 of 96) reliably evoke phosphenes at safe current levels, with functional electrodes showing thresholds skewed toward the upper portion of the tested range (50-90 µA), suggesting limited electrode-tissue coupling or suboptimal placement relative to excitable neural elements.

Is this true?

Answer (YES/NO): NO